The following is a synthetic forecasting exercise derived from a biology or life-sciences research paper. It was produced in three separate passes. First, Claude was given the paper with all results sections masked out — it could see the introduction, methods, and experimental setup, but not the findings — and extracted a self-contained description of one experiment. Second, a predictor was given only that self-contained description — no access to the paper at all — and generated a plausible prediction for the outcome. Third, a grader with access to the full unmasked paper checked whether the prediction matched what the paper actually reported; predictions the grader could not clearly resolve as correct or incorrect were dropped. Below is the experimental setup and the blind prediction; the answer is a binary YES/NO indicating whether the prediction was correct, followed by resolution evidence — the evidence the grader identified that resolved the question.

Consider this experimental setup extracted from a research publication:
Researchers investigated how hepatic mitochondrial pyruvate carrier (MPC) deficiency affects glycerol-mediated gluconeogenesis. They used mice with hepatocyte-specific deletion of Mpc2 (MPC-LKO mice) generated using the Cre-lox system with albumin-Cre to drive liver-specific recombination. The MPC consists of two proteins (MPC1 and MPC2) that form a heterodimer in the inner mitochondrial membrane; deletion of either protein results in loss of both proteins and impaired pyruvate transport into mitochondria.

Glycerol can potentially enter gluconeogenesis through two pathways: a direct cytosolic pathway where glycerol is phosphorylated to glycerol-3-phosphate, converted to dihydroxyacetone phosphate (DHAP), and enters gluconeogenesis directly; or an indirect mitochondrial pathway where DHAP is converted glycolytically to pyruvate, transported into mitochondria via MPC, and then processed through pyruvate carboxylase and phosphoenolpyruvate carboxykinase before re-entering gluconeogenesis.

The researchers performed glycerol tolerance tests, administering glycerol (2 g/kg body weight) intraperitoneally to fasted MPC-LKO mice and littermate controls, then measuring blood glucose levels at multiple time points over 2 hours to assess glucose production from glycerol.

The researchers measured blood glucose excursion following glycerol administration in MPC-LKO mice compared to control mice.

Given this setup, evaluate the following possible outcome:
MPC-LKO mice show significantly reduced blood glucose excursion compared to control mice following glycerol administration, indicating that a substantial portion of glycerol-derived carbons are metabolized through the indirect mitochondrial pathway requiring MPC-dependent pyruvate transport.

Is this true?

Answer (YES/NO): NO